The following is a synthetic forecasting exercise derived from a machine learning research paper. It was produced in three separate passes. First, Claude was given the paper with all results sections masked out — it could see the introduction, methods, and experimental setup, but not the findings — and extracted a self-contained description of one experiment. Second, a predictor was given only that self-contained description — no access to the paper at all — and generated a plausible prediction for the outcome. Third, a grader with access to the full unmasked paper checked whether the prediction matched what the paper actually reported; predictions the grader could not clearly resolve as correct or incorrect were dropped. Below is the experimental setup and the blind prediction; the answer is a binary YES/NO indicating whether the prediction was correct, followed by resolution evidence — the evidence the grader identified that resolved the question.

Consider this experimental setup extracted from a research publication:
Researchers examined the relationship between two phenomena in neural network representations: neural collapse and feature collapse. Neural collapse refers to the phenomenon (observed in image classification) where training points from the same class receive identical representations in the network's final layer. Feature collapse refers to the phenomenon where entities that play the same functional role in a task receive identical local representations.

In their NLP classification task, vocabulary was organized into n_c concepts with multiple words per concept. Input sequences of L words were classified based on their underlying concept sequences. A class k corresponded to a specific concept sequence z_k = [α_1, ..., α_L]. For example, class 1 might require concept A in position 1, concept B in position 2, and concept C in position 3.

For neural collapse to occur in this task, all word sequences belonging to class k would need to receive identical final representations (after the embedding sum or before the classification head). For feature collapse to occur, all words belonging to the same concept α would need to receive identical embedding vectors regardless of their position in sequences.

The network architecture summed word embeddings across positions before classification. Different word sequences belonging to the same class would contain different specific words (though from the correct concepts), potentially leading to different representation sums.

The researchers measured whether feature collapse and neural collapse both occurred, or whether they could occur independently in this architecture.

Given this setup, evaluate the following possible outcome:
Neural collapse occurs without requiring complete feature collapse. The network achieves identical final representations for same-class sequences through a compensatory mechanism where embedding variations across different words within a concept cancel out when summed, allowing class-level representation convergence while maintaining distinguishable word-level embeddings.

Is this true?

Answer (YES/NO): NO